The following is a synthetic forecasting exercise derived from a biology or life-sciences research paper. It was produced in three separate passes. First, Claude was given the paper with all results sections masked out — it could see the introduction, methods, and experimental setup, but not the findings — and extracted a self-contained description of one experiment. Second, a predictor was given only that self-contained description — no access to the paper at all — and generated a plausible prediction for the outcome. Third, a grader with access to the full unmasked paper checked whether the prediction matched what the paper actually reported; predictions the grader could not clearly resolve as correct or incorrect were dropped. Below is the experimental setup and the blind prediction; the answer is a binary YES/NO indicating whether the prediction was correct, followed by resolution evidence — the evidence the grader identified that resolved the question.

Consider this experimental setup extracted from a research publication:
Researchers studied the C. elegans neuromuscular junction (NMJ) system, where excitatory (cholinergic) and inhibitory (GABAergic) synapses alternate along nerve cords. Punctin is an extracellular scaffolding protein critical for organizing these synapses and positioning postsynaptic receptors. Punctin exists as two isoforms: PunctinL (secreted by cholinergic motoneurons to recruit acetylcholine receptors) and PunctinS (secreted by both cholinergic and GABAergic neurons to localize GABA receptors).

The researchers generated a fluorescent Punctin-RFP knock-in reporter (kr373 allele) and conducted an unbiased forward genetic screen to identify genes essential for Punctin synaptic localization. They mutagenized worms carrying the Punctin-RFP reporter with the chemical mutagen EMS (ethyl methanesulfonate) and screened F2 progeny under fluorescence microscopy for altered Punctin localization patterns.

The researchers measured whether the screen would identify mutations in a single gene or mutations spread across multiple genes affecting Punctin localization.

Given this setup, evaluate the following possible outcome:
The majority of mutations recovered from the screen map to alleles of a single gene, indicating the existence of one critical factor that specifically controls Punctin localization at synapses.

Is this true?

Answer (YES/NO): YES